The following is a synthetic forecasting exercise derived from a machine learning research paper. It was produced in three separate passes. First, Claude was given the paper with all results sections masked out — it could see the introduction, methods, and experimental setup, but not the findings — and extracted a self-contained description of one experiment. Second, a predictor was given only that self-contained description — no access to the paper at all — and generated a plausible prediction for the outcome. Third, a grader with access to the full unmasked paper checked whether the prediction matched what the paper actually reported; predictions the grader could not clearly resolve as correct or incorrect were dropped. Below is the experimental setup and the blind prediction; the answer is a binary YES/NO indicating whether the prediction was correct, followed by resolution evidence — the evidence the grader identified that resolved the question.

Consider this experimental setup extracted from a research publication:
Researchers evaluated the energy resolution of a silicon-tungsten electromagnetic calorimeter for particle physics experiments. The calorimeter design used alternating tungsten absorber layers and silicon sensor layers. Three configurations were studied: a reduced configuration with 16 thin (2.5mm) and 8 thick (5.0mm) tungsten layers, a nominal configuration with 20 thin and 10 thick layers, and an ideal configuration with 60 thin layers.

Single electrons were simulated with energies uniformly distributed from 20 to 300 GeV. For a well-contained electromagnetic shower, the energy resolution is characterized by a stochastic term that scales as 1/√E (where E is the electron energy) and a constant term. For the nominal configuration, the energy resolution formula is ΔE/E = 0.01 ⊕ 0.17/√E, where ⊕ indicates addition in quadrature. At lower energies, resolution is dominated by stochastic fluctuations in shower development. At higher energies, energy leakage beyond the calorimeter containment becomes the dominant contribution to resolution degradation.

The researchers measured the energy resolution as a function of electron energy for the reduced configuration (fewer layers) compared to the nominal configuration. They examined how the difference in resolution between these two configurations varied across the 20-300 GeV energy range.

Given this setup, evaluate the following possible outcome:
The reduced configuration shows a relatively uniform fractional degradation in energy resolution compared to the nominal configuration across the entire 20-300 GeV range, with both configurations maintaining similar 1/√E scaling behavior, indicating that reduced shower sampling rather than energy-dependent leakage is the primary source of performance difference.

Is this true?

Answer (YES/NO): NO